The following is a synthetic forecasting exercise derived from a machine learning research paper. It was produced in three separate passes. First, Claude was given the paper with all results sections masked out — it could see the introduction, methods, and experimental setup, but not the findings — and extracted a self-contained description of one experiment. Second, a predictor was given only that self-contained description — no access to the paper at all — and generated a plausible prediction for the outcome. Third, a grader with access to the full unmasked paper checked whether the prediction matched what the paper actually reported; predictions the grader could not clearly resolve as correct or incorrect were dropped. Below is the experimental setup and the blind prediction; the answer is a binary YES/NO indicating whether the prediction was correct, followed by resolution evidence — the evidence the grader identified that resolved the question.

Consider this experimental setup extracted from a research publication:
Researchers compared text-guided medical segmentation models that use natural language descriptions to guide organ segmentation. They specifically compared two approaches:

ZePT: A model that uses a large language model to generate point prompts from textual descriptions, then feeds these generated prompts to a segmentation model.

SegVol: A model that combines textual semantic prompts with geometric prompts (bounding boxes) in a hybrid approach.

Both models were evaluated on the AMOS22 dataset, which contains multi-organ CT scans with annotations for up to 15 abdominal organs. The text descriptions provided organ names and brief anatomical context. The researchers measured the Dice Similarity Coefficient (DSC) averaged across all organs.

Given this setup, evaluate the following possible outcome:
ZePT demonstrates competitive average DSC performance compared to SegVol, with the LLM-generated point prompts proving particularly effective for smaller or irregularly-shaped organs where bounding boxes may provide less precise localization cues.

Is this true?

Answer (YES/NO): NO